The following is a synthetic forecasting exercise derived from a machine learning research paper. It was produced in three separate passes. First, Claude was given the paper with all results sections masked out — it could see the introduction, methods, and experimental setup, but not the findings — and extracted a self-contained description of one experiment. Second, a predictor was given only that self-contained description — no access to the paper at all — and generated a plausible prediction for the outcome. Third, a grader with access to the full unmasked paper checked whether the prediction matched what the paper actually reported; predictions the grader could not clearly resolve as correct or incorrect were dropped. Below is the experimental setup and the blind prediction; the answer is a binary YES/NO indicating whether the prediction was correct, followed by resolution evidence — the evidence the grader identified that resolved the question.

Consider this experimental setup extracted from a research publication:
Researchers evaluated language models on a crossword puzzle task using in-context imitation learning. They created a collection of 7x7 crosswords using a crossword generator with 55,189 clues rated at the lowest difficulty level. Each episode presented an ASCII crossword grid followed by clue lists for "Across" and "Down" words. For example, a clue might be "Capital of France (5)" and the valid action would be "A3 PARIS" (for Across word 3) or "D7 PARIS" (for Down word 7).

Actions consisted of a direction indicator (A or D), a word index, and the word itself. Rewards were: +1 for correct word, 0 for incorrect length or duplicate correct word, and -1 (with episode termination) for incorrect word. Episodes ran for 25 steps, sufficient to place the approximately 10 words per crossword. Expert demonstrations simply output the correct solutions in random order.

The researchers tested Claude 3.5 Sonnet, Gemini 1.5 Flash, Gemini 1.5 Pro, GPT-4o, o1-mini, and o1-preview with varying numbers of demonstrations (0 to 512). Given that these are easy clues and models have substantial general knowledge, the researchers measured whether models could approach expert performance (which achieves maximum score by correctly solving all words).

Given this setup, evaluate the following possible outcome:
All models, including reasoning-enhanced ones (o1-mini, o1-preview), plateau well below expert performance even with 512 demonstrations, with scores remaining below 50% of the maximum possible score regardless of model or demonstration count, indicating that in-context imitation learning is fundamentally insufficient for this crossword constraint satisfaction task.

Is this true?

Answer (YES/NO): NO